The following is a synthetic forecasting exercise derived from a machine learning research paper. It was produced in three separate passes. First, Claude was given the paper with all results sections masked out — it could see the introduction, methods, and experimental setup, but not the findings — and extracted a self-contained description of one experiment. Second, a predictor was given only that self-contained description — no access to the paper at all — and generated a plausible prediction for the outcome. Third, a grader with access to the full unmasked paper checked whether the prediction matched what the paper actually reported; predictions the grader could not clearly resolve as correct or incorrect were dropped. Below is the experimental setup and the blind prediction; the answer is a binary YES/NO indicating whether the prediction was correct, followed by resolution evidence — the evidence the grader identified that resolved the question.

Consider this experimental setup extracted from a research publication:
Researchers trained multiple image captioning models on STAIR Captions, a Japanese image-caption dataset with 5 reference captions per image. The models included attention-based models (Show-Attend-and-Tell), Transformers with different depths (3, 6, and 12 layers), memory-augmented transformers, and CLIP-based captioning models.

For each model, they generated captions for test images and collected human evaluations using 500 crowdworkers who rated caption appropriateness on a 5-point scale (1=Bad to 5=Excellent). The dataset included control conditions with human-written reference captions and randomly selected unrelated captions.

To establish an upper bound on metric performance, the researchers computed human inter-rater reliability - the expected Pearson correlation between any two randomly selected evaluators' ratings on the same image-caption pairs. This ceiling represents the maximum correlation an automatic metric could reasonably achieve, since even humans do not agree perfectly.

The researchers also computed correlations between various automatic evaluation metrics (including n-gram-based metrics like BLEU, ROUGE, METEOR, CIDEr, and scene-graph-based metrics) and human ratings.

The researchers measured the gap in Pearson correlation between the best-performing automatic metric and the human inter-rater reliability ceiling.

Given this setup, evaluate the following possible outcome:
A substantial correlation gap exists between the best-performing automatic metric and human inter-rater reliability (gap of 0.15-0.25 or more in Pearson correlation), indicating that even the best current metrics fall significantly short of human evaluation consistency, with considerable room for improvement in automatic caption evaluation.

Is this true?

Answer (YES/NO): YES